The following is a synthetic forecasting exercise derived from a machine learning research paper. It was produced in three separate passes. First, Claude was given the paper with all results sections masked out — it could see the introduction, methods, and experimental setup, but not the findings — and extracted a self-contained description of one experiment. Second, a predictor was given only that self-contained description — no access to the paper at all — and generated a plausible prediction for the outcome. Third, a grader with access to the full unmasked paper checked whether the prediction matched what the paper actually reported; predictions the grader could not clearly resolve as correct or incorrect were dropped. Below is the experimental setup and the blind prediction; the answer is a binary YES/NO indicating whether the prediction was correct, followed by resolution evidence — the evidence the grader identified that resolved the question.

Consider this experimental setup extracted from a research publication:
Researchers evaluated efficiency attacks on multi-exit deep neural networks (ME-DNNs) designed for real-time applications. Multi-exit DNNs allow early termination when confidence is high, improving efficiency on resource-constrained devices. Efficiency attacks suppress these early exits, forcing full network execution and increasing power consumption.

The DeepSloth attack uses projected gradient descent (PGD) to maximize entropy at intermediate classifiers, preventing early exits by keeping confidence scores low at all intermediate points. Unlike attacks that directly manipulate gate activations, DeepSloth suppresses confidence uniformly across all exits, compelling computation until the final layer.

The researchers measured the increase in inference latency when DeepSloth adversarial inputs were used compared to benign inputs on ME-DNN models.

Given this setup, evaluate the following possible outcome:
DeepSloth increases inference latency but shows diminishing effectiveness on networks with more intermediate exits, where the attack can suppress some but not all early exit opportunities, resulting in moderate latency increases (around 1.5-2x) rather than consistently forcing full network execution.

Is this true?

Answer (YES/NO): NO